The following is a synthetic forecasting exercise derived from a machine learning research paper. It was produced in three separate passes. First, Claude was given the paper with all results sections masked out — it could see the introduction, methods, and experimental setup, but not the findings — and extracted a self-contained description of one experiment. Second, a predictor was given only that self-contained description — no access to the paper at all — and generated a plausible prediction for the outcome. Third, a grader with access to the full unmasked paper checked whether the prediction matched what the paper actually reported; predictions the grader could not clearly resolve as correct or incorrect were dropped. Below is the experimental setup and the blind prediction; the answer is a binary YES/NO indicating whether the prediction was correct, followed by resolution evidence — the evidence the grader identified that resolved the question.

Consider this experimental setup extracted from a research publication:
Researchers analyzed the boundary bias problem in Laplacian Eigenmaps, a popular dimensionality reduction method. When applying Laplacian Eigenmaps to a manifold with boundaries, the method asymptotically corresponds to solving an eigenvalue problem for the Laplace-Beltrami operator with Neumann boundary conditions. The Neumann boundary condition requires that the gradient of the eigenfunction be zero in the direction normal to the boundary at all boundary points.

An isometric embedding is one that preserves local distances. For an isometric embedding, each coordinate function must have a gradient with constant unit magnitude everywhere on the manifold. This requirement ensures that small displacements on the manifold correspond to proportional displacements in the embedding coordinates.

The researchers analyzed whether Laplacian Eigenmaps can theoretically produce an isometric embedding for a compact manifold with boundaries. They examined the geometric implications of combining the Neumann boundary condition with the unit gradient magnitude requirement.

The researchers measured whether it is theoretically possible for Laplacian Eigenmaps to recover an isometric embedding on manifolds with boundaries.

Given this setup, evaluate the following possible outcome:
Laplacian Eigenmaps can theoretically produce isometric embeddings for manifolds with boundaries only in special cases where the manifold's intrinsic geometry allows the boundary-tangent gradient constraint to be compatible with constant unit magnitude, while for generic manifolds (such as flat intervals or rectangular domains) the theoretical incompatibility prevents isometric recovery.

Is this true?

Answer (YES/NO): NO